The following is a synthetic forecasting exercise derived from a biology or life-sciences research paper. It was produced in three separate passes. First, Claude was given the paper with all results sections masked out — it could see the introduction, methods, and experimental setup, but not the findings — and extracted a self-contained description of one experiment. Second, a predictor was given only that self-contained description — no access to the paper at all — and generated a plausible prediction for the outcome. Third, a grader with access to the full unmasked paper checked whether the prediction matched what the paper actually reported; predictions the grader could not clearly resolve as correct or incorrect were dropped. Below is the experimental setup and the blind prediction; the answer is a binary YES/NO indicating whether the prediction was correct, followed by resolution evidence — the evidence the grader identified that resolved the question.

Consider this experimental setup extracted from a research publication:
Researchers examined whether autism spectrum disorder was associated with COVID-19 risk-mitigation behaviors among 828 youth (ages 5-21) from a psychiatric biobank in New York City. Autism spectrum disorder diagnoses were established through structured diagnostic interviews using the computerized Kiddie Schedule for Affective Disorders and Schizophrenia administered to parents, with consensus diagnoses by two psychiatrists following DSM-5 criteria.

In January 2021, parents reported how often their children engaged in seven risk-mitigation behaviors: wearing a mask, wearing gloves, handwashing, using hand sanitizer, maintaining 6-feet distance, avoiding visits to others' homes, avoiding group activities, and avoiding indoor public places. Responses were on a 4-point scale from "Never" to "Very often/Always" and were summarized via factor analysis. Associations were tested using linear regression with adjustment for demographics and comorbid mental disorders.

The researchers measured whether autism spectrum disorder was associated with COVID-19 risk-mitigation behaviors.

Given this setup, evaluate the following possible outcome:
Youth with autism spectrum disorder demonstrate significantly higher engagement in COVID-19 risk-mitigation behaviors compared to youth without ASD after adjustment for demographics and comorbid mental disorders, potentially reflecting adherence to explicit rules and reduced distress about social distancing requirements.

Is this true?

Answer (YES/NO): NO